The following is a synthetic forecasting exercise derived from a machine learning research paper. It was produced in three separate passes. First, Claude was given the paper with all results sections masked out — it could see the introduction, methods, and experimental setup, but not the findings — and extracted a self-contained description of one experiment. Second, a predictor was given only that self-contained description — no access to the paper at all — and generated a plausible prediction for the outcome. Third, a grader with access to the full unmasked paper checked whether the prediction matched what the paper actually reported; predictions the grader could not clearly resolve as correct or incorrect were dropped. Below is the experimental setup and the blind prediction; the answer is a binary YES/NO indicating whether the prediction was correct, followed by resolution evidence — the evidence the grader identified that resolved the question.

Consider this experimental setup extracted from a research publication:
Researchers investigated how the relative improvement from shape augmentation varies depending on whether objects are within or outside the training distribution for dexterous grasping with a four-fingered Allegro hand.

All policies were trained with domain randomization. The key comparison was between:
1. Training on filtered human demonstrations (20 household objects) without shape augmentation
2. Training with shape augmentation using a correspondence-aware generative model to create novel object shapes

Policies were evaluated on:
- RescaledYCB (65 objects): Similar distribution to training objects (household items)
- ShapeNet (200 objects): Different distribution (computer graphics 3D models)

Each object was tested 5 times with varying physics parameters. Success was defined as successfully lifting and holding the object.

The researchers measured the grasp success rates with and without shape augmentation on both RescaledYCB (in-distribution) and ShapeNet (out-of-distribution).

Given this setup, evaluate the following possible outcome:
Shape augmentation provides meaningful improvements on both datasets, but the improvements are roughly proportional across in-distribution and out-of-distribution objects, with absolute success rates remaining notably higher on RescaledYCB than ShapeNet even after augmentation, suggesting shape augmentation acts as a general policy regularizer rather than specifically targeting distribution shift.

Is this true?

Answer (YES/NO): NO